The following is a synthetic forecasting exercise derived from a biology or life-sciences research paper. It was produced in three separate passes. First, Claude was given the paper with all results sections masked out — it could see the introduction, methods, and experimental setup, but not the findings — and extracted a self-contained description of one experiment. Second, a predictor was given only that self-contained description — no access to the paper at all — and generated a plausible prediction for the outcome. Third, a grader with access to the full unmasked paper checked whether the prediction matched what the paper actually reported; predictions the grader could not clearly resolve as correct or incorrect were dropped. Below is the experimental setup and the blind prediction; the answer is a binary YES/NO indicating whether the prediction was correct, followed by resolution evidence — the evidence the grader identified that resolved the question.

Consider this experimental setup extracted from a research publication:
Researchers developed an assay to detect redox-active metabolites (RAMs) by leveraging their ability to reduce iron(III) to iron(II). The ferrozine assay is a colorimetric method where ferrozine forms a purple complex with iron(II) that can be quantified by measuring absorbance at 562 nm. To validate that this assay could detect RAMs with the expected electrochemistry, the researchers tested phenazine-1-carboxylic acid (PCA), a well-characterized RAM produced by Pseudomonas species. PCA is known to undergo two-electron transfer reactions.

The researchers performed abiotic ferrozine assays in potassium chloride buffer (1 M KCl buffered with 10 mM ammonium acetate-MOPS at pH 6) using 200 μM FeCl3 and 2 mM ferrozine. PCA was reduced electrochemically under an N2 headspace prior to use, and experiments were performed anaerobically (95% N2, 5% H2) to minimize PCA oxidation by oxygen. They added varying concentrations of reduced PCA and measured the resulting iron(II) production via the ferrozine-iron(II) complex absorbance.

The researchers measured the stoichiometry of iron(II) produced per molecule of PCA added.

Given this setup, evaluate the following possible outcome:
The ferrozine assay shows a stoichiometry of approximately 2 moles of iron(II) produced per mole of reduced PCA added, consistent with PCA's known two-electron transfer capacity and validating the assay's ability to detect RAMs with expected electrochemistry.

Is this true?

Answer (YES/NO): YES